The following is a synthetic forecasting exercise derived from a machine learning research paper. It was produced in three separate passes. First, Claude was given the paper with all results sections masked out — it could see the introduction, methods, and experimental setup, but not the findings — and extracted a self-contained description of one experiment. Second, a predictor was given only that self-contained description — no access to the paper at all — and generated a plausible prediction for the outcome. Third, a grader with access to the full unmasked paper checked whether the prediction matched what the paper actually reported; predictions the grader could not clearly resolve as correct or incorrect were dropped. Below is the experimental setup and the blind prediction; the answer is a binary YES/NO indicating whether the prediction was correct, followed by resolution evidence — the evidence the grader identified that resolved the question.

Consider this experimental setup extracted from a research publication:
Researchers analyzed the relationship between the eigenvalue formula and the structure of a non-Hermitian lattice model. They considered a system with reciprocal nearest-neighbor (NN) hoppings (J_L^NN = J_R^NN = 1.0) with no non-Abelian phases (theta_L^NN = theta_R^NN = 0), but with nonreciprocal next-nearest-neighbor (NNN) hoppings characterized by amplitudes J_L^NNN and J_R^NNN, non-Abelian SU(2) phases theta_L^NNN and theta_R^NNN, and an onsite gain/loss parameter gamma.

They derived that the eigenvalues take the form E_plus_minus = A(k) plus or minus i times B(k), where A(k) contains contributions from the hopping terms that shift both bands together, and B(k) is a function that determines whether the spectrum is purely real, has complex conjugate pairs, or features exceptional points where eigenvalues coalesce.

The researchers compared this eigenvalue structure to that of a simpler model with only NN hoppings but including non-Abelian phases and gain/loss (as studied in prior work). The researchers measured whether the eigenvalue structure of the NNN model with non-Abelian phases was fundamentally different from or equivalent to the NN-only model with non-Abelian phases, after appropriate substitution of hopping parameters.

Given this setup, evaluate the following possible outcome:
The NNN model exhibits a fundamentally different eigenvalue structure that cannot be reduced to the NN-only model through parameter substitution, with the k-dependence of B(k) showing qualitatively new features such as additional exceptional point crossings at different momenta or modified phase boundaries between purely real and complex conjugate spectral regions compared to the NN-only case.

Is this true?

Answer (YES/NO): NO